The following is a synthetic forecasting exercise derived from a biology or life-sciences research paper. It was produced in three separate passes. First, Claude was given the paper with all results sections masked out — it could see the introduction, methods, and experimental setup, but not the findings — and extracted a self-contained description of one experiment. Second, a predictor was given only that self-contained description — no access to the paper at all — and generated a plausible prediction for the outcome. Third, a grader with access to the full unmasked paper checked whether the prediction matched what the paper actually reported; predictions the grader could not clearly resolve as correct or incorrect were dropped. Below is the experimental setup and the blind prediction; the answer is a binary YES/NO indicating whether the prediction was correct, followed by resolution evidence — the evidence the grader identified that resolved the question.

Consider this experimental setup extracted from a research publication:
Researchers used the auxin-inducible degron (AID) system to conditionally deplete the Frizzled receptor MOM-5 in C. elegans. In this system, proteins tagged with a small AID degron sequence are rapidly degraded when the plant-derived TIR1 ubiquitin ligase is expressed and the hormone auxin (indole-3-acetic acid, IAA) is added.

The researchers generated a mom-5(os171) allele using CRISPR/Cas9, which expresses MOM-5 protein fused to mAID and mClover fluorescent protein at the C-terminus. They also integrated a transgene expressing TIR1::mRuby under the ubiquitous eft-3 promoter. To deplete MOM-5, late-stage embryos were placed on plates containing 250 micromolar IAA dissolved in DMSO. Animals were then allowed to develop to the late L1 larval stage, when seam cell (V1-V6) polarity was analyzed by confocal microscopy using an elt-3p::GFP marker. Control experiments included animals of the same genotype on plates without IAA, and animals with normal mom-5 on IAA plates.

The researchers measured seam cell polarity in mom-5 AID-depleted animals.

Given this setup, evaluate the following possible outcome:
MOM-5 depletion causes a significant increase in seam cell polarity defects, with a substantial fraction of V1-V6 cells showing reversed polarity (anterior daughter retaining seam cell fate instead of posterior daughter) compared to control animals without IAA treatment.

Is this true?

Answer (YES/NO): NO